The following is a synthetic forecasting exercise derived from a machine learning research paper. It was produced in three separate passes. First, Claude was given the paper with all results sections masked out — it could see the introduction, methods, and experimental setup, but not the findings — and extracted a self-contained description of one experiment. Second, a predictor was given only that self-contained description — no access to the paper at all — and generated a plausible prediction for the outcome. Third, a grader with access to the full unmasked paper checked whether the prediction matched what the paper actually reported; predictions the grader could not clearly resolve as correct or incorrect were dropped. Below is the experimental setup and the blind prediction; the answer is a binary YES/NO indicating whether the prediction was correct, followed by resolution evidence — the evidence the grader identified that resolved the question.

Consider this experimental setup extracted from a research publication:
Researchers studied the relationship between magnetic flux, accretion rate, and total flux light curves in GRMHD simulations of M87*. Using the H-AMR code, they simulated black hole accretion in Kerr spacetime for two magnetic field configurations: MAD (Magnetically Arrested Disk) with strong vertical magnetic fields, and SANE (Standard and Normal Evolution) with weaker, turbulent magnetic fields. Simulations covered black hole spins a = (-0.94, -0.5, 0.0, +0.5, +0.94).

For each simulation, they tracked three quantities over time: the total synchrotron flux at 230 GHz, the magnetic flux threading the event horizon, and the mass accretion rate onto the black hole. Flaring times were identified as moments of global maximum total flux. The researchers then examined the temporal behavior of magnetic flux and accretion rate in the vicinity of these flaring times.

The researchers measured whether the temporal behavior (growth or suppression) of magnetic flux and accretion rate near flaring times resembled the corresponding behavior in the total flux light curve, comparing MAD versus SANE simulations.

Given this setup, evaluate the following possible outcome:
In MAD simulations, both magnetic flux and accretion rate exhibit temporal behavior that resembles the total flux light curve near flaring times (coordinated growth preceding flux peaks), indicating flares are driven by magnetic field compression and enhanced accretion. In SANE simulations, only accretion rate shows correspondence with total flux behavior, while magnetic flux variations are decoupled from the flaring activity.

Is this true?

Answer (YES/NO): NO